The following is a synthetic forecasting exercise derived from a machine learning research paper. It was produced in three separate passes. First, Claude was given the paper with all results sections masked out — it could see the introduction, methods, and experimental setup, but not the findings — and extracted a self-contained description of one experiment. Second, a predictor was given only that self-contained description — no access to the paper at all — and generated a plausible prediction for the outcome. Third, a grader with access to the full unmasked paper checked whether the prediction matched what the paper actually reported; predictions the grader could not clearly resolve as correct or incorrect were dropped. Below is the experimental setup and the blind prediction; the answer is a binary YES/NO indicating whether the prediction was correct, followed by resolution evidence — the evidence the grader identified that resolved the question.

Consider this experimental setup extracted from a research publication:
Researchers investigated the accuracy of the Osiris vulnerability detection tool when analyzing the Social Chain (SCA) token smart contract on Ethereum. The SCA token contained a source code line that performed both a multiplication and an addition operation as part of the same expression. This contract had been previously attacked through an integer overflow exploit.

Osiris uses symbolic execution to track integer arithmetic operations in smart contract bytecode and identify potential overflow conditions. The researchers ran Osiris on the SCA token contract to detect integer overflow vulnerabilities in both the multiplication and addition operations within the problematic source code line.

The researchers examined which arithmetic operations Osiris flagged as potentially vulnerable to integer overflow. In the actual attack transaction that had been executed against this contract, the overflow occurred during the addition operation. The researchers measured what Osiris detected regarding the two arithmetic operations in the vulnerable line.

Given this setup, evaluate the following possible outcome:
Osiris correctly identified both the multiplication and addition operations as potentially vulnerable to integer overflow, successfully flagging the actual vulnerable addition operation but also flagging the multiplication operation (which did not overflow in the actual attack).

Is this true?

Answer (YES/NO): NO